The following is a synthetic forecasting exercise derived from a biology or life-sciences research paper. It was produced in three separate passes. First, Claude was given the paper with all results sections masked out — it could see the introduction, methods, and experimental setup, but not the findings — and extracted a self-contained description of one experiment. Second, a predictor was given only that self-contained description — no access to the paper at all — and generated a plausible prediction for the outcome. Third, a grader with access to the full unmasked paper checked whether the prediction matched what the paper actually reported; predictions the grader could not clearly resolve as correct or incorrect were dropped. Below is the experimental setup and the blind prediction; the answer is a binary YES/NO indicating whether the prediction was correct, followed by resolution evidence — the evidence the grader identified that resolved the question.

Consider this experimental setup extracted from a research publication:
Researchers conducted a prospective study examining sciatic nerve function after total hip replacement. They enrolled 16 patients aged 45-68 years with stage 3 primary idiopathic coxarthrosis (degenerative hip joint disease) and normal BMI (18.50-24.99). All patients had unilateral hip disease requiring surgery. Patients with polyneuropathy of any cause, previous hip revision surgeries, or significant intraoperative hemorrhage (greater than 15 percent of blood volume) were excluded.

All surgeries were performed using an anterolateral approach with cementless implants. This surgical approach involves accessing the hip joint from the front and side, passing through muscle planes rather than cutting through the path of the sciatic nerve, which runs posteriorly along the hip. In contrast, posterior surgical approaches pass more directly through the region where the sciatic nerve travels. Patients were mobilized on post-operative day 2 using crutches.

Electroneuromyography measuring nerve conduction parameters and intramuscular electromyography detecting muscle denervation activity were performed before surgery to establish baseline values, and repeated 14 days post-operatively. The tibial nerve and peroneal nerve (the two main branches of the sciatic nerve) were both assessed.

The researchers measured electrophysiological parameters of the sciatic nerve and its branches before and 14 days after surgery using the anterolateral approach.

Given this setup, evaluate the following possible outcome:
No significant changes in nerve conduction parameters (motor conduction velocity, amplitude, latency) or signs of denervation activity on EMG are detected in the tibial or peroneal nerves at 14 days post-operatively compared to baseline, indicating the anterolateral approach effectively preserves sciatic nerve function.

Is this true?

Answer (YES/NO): NO